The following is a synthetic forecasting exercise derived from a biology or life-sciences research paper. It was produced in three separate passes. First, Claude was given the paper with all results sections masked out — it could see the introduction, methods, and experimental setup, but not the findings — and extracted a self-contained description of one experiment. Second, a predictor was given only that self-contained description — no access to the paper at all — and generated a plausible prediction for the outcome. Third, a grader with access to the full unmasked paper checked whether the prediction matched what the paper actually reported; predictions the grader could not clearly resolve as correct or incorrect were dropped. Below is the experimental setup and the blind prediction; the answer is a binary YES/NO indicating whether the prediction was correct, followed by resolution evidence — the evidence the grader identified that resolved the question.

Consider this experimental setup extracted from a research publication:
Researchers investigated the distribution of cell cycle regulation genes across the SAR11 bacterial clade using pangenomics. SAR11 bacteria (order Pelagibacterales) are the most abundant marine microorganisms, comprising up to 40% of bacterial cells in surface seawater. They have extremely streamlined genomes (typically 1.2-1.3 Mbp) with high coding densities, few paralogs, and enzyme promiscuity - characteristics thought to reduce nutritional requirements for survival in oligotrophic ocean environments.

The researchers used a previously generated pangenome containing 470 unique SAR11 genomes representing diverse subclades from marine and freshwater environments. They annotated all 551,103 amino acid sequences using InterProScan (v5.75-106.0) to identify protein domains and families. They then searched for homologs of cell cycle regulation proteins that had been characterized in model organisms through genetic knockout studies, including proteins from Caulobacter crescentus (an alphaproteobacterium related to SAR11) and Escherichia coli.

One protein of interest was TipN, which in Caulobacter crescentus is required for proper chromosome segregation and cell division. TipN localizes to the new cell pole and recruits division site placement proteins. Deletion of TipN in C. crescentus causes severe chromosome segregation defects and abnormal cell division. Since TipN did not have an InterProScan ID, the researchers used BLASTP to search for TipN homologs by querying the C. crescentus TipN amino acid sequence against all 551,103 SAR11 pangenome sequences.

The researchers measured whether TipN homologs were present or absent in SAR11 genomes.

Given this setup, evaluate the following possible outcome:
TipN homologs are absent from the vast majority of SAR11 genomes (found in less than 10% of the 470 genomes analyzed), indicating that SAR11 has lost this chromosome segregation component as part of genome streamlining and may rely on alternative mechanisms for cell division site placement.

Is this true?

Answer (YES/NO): YES